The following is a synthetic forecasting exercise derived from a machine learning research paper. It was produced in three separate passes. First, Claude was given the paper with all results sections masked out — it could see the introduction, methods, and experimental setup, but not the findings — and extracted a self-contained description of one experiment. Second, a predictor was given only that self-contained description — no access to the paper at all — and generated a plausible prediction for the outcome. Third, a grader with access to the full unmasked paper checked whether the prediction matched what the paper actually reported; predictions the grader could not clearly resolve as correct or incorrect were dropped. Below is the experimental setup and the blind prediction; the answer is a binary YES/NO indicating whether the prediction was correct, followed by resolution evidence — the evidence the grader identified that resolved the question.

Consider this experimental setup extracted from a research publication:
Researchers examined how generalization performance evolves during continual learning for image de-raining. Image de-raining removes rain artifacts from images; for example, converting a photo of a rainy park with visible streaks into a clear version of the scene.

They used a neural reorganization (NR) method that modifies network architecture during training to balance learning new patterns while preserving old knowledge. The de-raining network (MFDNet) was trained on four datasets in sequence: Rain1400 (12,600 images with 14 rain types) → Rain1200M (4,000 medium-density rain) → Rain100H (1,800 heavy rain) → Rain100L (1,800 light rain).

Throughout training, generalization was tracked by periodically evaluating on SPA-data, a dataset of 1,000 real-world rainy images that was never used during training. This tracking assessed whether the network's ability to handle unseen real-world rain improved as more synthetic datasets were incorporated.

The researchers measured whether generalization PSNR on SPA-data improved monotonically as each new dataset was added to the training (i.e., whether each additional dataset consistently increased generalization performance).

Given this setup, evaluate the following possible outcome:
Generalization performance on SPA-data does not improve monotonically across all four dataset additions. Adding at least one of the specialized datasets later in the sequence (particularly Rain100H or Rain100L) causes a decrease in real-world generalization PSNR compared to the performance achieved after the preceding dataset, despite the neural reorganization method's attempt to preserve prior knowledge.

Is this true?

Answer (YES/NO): YES